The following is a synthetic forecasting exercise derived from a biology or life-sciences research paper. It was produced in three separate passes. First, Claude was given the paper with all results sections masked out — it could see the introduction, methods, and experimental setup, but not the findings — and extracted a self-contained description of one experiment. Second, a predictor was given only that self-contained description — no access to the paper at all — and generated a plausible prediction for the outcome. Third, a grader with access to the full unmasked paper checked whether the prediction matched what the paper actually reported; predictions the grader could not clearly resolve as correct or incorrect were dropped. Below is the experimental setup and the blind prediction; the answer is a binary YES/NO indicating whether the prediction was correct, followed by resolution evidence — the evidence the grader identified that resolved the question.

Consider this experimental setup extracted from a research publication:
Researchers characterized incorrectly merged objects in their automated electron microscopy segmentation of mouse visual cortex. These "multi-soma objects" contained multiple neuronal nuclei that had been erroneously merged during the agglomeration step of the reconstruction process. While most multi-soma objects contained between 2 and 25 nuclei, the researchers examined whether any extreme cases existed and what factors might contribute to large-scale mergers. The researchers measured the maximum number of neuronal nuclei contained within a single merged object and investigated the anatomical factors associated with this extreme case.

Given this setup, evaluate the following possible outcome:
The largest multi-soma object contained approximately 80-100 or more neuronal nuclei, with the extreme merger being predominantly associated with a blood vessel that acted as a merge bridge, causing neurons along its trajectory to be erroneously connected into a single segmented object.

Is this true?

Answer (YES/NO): YES